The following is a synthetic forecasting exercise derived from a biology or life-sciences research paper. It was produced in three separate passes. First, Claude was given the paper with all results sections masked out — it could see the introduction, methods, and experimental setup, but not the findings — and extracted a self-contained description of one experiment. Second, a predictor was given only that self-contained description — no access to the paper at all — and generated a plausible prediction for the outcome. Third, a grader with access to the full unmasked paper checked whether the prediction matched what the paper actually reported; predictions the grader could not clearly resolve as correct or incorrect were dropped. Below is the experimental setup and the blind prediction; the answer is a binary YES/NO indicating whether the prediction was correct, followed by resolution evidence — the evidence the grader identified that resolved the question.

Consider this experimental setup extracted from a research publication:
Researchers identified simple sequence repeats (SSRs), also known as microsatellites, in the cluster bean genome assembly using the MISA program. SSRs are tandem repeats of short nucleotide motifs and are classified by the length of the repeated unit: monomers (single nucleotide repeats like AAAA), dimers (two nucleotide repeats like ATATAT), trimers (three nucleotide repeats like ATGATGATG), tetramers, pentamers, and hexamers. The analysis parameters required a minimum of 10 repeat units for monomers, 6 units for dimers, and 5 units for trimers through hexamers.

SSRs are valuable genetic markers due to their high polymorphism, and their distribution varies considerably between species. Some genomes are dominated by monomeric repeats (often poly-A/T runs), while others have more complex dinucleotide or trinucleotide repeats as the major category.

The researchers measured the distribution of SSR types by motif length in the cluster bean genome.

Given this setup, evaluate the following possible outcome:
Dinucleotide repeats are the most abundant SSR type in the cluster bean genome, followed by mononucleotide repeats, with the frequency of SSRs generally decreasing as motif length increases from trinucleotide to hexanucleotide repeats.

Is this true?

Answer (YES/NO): NO